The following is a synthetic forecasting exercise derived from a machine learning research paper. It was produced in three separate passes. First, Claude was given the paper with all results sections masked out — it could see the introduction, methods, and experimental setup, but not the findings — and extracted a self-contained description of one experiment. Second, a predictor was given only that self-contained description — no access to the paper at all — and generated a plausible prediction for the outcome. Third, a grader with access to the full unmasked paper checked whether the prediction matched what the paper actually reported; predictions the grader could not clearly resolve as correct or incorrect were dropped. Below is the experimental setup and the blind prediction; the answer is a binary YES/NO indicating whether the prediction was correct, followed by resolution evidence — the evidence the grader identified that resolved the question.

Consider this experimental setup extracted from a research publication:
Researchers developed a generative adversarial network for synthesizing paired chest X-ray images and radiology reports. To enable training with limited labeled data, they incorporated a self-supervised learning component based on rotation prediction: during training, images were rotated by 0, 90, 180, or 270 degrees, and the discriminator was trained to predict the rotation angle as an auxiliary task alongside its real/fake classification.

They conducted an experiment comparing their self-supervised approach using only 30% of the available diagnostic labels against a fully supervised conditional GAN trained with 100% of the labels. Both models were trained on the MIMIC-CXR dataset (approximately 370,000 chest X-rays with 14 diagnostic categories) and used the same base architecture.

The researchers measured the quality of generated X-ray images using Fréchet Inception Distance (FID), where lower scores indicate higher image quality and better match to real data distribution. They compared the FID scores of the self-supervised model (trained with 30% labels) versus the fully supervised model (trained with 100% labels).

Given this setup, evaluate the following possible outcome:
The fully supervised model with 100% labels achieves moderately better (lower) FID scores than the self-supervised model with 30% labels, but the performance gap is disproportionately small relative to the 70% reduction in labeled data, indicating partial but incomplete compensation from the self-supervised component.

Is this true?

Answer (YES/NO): NO